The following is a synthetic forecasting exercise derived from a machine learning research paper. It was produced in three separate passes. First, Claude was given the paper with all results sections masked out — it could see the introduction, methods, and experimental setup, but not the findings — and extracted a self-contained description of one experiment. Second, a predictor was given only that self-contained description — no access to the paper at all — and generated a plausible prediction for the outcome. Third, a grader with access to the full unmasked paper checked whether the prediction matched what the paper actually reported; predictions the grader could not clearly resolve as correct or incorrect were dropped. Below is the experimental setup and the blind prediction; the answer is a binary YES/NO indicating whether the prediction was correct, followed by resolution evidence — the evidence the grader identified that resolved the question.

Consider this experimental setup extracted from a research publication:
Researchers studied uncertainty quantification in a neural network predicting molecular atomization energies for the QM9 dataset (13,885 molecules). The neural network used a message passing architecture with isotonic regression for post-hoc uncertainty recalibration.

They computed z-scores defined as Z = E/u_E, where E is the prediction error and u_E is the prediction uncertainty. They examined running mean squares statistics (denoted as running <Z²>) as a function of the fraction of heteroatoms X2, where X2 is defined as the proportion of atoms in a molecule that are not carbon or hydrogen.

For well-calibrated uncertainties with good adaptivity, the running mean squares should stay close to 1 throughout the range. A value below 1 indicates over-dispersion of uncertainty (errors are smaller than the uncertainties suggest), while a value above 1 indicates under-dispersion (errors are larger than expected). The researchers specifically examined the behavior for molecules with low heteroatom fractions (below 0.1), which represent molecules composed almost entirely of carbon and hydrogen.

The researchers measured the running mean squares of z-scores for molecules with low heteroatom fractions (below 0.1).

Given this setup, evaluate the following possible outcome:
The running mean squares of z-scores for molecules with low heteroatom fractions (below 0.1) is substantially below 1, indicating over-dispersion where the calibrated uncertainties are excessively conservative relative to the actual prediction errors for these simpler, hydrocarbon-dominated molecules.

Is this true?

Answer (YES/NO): YES